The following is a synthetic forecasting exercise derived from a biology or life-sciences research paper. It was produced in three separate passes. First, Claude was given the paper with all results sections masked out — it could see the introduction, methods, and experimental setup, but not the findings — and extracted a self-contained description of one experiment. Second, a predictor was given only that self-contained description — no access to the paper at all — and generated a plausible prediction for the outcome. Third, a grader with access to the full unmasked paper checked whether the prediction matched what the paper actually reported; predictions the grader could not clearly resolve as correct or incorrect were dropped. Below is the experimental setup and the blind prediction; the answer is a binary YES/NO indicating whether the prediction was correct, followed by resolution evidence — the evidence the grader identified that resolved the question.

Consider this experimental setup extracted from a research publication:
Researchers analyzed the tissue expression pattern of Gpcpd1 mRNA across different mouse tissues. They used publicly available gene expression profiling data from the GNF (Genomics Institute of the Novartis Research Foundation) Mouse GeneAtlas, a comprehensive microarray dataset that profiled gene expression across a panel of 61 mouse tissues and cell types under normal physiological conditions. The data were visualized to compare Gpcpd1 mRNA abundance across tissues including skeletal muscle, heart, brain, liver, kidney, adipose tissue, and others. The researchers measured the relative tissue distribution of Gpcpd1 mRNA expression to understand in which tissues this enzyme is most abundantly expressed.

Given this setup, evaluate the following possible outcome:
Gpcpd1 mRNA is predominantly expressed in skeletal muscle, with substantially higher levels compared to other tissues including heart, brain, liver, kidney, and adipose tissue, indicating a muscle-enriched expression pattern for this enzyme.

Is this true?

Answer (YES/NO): NO